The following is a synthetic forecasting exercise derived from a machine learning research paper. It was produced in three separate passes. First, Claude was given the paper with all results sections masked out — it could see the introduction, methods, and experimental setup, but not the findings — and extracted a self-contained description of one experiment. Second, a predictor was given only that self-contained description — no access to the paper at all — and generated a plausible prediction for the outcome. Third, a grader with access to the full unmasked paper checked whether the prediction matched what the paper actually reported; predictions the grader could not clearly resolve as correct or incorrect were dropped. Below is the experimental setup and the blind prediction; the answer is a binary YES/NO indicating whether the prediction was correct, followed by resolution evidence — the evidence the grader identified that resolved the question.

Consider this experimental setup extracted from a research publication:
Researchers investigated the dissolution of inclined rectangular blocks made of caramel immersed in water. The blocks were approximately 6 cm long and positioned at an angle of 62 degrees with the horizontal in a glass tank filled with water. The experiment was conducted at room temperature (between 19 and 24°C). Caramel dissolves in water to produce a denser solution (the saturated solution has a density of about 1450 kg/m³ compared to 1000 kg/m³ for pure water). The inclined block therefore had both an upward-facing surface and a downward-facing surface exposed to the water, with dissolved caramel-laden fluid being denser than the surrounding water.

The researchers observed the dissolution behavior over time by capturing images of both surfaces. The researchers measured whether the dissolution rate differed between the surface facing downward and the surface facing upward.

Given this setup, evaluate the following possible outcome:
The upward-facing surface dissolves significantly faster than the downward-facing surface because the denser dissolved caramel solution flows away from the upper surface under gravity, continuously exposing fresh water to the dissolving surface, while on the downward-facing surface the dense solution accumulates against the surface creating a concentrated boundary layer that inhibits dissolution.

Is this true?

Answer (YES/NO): NO